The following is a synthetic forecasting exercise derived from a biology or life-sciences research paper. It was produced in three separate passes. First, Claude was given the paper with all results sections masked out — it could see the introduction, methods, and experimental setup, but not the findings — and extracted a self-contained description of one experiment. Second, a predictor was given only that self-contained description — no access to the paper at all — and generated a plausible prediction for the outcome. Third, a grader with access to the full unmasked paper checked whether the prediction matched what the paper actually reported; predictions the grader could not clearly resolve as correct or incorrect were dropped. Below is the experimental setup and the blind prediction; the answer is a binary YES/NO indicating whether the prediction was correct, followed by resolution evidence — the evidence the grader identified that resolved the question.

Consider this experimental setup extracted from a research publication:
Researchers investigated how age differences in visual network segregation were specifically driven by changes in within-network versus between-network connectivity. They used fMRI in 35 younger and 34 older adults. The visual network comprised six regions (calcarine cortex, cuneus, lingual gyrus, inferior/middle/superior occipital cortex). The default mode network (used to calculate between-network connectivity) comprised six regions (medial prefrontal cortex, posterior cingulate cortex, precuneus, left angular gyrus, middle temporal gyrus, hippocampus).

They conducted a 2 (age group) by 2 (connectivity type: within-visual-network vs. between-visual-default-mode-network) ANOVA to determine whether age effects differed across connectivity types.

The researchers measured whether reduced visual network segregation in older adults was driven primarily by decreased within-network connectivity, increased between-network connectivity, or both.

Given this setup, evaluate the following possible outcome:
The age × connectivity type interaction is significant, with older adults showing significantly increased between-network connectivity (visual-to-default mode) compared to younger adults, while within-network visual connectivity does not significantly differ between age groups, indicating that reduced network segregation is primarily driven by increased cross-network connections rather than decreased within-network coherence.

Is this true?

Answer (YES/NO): NO